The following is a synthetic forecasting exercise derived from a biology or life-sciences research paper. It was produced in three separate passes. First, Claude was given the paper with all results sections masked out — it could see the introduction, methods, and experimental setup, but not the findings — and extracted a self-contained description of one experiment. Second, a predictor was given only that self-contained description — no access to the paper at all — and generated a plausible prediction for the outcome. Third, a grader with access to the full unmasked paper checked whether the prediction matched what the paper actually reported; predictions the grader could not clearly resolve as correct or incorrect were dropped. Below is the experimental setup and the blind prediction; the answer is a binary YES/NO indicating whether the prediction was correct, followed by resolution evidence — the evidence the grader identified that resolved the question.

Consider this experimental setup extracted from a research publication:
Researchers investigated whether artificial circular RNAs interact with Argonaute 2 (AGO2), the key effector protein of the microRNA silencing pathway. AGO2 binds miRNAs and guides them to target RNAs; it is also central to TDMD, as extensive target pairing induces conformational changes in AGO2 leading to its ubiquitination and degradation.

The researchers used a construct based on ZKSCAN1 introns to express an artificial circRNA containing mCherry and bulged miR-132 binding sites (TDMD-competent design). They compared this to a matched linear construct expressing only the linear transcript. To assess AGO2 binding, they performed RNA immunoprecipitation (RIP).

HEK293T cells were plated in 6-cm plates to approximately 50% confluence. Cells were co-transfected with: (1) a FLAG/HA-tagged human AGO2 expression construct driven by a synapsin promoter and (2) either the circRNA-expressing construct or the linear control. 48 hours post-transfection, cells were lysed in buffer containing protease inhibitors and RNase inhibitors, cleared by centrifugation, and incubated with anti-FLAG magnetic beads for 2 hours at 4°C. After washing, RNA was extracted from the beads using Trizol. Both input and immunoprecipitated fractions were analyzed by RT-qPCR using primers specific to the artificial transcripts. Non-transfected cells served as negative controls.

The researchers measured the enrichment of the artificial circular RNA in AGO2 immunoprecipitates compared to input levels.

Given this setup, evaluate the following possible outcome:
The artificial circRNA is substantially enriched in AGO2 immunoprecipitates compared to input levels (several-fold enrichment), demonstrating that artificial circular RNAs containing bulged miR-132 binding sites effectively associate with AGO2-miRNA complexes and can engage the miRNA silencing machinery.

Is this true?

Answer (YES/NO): YES